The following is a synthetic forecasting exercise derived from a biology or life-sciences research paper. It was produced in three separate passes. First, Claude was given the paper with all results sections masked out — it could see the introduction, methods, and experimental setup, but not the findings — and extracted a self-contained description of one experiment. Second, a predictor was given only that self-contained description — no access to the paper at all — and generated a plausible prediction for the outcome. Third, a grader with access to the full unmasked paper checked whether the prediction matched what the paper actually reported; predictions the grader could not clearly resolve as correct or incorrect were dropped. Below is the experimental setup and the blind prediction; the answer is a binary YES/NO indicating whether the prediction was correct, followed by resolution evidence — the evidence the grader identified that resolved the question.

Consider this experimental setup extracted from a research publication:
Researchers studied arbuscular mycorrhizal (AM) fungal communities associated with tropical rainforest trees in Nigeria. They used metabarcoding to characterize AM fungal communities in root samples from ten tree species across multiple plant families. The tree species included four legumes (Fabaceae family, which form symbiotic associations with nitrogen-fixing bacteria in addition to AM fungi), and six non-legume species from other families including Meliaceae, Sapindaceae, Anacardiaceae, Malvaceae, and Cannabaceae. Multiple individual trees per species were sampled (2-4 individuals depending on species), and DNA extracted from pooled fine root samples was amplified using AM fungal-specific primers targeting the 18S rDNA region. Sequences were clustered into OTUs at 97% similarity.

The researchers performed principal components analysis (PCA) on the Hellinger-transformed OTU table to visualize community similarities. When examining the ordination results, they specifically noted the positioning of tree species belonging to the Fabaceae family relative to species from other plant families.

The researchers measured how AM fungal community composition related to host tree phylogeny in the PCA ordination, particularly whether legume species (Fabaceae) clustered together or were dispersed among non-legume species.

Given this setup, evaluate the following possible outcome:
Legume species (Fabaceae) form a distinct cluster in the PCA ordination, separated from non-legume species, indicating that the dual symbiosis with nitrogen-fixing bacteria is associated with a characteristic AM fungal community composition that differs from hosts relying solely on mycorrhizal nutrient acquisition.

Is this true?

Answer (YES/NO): NO